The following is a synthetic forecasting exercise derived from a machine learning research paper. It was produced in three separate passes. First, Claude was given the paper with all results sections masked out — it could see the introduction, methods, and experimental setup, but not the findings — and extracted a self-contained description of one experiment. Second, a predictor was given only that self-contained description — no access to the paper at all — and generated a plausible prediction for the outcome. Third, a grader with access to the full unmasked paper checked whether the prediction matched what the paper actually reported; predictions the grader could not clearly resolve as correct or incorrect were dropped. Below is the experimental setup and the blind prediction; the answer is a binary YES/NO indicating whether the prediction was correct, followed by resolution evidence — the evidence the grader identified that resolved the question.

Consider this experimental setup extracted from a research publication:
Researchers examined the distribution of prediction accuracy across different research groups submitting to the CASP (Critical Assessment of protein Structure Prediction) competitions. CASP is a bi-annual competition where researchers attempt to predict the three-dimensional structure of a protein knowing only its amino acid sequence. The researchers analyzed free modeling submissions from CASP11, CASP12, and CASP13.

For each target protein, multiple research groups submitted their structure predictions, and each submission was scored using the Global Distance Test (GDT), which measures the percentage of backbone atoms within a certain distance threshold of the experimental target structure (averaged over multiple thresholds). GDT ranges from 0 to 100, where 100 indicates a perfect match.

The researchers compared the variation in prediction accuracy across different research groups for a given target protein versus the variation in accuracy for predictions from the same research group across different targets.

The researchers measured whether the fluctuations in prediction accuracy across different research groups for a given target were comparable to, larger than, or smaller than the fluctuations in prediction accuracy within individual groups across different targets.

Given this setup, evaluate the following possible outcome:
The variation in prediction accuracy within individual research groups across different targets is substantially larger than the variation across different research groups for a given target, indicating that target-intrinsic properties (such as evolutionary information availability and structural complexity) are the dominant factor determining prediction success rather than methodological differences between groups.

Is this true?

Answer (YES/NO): NO